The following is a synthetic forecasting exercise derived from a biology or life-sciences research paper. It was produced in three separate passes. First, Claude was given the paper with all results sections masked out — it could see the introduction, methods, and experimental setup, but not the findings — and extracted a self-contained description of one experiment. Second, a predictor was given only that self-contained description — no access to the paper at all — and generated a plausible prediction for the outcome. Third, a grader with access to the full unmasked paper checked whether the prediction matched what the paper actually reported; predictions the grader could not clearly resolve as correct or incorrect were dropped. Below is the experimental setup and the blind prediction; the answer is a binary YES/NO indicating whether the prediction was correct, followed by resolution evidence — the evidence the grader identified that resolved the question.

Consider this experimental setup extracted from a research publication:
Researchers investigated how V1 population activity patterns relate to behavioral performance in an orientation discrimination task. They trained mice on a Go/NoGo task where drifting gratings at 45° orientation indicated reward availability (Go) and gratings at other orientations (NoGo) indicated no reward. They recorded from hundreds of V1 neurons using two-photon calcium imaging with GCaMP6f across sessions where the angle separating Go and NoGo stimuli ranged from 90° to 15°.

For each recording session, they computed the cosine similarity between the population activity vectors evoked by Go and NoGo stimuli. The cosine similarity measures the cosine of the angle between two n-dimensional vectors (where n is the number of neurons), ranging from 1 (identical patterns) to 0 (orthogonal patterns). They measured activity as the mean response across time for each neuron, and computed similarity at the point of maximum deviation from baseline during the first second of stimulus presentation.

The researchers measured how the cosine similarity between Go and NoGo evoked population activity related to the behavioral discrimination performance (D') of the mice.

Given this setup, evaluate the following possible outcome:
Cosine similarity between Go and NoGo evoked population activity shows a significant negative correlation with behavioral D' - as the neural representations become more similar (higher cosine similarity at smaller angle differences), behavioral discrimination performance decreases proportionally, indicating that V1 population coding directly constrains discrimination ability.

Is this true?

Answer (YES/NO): NO